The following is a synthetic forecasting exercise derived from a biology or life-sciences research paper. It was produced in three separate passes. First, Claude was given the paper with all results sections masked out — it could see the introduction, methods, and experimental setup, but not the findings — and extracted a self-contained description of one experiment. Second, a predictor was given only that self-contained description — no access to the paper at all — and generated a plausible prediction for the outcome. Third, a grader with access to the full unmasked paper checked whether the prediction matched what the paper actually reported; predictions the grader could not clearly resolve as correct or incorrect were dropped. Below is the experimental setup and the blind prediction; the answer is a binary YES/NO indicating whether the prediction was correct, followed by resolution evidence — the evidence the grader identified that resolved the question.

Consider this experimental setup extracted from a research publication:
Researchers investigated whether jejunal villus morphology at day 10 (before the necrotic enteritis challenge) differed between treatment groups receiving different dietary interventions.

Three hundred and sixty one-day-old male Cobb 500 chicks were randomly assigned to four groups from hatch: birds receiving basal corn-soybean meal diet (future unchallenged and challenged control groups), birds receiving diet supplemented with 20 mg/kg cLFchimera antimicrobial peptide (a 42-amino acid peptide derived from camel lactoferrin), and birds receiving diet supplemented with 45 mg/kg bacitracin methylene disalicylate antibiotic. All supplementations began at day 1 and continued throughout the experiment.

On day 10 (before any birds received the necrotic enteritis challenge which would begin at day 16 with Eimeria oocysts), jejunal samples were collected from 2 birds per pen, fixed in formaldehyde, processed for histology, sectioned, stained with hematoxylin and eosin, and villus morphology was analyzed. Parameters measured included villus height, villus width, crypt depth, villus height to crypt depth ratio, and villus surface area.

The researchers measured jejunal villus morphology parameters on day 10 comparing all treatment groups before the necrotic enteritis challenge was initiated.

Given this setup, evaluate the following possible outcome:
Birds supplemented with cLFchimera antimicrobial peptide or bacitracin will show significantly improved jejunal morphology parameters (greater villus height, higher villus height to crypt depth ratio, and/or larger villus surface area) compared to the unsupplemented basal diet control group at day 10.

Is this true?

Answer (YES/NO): NO